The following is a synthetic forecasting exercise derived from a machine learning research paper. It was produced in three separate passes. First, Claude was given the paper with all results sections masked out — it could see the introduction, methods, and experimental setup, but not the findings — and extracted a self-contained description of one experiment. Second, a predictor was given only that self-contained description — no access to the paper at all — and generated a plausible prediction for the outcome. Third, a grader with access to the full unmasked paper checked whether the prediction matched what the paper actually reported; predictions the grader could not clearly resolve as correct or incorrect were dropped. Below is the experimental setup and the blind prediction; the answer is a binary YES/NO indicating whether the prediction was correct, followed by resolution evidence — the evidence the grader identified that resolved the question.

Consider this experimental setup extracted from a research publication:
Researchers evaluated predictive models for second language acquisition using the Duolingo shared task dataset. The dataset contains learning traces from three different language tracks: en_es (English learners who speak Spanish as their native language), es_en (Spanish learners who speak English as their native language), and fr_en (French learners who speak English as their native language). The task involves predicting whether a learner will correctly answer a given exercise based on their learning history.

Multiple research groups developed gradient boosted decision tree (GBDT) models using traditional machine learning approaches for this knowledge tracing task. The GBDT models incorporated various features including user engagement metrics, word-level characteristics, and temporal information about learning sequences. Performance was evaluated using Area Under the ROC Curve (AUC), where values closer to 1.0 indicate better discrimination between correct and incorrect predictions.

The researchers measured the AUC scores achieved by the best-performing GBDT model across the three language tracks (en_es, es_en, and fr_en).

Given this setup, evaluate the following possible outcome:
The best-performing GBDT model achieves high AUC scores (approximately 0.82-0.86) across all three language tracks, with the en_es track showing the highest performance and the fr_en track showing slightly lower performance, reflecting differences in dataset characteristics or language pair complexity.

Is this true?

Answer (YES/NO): NO